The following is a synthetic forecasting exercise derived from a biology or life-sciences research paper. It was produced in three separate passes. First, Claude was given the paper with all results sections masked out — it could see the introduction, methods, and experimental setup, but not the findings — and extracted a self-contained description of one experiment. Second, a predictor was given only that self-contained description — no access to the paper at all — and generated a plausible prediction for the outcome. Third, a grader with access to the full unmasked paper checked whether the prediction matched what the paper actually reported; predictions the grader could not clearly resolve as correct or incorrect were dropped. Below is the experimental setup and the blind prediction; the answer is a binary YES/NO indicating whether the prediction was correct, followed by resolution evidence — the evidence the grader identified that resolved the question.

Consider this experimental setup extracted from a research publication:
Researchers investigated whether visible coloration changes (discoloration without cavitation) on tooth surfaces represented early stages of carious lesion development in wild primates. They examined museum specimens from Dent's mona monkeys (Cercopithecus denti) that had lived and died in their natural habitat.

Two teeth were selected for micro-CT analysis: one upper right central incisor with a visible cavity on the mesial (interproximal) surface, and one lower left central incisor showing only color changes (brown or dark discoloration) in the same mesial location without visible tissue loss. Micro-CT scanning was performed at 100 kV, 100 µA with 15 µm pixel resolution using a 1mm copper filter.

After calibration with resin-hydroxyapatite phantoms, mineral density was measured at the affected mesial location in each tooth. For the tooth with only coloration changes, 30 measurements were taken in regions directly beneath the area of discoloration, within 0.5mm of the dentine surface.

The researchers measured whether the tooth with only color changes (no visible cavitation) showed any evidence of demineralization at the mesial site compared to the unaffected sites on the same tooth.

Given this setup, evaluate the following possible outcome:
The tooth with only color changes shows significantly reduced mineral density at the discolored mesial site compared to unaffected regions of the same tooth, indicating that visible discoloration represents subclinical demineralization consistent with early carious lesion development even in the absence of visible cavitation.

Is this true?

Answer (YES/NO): YES